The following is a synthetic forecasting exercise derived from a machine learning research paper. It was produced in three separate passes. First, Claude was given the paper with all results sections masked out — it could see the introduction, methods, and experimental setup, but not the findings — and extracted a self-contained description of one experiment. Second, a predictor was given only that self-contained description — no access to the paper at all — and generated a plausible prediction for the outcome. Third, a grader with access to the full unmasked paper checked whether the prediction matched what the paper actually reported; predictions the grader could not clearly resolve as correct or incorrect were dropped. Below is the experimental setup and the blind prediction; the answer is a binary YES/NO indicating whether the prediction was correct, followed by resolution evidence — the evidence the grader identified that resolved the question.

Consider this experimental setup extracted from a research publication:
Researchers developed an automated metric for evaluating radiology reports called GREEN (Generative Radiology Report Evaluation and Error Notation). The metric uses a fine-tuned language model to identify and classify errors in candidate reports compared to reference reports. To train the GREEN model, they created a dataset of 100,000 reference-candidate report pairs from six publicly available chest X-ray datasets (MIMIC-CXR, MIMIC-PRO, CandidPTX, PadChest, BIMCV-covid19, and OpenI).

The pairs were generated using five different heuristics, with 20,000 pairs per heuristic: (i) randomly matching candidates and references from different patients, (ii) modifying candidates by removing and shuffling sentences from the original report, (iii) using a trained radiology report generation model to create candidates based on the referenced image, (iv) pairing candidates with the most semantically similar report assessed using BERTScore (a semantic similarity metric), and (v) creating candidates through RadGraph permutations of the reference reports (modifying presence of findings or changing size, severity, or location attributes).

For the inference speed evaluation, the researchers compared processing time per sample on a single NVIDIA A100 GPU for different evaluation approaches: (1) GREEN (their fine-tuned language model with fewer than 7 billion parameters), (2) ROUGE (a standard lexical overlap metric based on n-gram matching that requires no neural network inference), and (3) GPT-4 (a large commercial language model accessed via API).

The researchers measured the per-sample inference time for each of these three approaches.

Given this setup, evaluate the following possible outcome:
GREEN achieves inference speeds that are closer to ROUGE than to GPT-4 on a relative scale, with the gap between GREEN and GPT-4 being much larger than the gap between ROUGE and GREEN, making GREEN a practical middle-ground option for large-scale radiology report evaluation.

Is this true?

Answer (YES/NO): NO